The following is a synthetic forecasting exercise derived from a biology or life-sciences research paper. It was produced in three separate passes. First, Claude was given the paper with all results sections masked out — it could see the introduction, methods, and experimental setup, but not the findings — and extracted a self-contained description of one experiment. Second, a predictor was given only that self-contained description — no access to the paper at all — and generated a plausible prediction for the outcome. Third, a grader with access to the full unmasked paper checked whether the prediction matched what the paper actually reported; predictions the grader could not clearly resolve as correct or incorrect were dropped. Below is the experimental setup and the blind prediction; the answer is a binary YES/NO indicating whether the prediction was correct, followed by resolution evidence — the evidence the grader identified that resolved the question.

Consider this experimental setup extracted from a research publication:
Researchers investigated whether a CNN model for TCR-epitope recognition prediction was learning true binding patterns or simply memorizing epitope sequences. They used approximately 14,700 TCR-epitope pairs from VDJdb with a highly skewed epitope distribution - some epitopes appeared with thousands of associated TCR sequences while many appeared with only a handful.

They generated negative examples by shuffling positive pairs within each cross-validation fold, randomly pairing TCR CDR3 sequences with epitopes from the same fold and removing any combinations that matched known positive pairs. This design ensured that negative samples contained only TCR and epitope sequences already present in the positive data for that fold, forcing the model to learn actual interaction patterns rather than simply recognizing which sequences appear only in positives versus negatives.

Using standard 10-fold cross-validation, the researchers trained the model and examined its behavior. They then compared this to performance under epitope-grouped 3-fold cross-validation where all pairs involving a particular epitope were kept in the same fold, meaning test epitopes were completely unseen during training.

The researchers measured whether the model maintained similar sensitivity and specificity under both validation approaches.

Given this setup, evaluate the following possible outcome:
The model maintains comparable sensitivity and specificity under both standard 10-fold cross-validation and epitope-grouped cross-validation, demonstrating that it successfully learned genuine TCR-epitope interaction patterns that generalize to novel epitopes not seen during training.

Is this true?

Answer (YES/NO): NO